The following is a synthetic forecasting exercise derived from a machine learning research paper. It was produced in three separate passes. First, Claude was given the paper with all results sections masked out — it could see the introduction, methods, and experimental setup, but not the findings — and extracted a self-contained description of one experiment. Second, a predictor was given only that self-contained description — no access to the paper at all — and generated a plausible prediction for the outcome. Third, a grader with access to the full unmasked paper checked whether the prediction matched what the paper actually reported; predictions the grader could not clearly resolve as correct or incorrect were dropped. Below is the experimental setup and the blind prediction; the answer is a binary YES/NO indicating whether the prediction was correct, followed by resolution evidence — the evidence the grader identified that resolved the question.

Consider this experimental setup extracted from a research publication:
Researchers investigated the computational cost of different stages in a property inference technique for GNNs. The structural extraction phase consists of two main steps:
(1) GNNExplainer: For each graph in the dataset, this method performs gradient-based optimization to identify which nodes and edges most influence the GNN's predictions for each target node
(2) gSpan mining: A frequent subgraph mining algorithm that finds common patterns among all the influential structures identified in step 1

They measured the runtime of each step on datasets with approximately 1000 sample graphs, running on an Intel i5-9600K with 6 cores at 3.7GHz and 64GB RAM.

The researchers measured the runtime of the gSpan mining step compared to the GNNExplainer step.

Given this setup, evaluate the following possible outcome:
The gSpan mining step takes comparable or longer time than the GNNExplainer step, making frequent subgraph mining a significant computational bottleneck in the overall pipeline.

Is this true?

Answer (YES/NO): NO